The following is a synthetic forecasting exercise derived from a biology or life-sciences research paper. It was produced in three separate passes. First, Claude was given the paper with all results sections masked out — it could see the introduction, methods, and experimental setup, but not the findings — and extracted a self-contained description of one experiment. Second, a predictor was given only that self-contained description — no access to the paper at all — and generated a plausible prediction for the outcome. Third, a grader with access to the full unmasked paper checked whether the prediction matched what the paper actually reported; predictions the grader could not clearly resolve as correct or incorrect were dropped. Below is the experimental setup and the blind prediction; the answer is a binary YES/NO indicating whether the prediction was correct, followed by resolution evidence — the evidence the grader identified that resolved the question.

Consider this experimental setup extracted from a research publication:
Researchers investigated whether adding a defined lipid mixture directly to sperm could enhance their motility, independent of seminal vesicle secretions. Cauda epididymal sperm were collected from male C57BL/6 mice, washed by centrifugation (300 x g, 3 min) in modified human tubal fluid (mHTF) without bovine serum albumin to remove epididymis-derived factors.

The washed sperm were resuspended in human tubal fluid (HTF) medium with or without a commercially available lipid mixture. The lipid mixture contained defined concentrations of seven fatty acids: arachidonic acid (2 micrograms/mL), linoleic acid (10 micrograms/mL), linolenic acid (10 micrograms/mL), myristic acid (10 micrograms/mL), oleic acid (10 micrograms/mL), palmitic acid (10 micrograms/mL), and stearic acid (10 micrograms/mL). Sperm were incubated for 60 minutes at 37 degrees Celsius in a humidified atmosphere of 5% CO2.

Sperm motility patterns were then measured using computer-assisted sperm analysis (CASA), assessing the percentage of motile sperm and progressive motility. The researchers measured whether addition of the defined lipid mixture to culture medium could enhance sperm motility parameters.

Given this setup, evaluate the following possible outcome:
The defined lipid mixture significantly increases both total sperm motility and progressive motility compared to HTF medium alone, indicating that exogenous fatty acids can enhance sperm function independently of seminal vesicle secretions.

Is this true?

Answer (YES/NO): NO